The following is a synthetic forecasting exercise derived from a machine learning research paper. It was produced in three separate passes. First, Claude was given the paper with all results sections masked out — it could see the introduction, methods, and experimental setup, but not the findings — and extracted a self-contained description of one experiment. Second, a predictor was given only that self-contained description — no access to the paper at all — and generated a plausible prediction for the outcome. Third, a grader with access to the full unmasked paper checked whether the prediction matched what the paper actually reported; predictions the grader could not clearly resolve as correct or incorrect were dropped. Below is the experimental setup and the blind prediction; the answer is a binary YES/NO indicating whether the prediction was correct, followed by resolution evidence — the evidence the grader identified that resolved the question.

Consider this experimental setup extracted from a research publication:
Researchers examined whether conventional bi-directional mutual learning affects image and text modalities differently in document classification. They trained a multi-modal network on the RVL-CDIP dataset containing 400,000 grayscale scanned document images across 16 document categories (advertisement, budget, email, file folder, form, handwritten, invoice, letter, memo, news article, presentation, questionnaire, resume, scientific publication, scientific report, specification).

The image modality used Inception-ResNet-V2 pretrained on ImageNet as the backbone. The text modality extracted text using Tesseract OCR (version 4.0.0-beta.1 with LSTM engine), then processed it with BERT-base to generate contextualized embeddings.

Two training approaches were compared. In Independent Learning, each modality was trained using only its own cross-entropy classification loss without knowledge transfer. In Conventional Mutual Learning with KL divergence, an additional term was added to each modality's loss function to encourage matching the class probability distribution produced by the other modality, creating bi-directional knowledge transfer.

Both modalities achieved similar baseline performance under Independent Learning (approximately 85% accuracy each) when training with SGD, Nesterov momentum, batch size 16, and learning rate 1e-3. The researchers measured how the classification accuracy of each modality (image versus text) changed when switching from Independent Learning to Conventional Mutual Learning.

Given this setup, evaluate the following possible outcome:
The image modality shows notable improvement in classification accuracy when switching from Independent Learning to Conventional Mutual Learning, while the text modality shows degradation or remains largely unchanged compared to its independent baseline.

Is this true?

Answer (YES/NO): YES